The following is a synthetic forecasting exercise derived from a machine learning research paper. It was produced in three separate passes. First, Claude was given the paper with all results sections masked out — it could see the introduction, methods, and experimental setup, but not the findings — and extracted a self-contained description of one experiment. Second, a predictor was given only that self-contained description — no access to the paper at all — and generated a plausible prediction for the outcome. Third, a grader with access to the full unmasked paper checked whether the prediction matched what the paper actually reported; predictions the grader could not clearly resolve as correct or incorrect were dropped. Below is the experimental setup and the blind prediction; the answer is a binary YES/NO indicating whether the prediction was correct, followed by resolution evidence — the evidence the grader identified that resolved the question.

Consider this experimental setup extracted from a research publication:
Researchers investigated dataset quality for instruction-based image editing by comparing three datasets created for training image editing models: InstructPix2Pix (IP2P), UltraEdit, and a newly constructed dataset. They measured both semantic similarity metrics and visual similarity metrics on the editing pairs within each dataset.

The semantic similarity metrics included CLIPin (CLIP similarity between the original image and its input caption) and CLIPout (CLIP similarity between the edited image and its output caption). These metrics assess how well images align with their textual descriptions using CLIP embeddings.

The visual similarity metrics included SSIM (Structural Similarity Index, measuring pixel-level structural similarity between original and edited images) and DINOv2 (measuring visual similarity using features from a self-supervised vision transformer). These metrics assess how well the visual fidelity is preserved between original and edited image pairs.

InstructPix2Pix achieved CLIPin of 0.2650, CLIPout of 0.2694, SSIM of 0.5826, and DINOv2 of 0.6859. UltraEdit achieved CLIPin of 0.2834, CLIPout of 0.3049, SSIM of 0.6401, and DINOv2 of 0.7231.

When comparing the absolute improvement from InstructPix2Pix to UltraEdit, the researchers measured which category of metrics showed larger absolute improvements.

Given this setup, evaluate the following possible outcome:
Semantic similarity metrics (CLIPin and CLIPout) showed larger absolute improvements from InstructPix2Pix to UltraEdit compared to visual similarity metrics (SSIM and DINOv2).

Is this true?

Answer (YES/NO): NO